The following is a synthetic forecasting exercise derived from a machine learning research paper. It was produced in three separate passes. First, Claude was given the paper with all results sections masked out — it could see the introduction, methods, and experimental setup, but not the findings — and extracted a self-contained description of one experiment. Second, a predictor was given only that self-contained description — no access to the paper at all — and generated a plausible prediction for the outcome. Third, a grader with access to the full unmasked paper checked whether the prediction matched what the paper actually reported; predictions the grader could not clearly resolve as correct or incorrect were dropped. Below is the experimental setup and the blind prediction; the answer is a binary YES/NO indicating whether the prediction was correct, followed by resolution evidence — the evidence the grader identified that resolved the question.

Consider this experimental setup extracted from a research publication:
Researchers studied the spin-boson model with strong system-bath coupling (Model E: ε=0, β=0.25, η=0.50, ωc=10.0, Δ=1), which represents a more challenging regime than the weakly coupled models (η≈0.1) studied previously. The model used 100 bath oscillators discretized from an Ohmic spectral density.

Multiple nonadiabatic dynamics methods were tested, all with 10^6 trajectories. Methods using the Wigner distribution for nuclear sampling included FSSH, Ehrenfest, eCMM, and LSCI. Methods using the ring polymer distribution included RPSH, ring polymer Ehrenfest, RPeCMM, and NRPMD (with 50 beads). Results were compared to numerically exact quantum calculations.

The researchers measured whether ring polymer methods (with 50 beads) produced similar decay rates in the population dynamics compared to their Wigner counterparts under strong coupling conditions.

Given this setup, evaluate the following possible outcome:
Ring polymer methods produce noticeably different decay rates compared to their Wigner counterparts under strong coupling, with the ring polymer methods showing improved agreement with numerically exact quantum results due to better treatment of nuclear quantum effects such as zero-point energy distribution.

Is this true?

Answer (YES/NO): NO